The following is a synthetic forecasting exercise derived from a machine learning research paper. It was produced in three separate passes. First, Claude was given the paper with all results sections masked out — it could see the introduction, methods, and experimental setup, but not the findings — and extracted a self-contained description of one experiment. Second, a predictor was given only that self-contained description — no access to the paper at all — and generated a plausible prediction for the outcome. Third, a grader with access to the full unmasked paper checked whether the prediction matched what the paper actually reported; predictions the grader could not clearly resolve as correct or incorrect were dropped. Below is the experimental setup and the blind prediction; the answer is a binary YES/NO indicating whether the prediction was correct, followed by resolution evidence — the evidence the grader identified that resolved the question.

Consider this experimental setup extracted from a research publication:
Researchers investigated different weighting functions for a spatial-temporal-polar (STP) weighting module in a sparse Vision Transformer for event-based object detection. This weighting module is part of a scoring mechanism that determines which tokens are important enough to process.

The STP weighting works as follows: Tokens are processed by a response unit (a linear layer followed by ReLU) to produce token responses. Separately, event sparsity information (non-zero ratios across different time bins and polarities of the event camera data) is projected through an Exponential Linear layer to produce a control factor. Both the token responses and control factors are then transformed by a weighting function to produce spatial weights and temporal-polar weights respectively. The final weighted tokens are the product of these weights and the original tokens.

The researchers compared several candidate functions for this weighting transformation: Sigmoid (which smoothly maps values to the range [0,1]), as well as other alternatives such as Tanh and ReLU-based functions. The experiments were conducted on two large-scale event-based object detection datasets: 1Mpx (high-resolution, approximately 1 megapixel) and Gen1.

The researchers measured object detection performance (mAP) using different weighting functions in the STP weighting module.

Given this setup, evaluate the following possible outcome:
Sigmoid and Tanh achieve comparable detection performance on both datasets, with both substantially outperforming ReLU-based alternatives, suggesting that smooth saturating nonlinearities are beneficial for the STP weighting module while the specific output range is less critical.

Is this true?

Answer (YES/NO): NO